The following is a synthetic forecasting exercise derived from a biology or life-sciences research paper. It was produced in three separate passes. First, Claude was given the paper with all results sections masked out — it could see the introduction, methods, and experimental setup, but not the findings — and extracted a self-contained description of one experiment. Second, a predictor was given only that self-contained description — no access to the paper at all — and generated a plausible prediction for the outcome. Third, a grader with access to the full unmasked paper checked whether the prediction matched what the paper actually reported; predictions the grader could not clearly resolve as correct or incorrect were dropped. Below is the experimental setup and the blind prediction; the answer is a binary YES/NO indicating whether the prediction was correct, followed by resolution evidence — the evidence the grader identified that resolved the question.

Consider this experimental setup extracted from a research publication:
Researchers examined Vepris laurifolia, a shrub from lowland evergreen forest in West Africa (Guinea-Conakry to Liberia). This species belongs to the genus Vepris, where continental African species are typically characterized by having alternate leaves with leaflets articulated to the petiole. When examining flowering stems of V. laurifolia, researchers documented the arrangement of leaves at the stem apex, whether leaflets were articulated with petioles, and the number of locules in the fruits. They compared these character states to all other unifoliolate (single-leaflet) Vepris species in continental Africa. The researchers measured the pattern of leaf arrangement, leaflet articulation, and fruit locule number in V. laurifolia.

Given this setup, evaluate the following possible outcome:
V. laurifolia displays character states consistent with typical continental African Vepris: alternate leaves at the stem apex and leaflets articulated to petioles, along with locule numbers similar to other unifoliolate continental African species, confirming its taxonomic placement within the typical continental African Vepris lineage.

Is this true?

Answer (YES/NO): NO